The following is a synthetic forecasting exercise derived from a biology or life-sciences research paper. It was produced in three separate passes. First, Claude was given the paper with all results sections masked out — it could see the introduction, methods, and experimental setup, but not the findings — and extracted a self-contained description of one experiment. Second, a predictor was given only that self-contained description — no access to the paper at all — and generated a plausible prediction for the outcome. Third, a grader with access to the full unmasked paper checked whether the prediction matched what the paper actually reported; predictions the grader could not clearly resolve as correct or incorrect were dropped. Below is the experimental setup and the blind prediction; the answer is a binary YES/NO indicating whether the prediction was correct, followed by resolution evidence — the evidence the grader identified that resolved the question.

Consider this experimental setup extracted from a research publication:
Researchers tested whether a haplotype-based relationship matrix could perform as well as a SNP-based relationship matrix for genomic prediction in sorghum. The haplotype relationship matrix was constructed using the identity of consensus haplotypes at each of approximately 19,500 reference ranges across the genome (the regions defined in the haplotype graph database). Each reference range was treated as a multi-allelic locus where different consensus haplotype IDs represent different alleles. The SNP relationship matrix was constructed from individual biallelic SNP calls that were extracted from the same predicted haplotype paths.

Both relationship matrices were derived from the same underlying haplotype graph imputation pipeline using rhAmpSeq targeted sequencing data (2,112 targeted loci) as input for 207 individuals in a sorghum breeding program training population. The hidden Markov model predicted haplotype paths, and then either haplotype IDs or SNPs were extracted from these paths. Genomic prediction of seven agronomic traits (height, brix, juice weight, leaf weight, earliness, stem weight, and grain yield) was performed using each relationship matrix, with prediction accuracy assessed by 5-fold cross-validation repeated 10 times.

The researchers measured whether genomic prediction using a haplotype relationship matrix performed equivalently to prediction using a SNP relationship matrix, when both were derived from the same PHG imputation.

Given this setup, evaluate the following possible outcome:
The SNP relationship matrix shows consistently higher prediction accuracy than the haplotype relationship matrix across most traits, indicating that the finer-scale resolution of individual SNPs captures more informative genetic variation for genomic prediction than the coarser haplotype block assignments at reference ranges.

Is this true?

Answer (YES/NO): NO